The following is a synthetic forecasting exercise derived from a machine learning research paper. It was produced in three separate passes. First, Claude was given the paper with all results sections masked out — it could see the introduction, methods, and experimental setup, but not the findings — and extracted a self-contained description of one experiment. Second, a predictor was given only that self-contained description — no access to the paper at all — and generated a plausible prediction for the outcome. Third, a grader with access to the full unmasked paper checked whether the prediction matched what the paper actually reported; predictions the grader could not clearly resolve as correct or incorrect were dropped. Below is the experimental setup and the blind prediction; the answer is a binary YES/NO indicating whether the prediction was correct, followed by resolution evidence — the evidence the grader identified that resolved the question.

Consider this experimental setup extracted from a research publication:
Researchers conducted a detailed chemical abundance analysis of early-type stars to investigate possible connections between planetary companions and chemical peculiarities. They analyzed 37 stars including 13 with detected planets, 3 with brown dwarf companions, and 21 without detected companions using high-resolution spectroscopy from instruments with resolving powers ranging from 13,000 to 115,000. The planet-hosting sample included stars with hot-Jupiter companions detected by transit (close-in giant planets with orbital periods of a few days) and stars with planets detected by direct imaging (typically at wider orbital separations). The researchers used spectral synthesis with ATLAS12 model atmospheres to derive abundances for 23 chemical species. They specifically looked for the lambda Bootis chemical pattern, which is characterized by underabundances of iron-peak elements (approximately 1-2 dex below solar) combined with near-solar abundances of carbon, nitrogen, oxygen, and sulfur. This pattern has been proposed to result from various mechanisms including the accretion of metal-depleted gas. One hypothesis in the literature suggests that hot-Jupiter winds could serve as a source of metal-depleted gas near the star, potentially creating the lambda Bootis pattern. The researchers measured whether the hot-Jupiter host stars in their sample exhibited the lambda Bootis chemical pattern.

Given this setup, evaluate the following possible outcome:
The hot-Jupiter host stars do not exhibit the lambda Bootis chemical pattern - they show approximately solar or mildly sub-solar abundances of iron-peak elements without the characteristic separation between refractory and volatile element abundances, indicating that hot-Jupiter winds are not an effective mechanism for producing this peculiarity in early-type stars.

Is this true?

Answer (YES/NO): YES